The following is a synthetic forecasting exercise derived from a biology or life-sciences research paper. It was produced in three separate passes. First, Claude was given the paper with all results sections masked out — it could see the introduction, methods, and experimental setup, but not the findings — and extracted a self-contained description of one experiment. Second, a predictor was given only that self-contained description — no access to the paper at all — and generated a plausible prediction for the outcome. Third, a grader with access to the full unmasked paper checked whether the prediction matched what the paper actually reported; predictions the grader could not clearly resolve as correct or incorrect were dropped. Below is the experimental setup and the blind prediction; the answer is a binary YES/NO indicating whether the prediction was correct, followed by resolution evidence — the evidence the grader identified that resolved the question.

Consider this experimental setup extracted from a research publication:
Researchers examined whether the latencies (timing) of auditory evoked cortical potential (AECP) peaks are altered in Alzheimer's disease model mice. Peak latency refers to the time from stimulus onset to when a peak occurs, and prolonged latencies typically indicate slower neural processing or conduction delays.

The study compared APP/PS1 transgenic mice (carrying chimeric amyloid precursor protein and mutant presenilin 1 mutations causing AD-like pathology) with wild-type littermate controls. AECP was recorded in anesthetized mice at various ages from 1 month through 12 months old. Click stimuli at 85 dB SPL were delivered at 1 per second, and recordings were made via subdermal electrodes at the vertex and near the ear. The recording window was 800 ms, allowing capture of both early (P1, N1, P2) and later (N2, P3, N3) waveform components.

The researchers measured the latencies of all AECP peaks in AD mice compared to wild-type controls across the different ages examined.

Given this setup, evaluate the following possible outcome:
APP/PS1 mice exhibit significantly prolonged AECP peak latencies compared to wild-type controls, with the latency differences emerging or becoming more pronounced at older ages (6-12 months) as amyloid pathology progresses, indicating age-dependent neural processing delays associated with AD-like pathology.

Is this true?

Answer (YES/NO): NO